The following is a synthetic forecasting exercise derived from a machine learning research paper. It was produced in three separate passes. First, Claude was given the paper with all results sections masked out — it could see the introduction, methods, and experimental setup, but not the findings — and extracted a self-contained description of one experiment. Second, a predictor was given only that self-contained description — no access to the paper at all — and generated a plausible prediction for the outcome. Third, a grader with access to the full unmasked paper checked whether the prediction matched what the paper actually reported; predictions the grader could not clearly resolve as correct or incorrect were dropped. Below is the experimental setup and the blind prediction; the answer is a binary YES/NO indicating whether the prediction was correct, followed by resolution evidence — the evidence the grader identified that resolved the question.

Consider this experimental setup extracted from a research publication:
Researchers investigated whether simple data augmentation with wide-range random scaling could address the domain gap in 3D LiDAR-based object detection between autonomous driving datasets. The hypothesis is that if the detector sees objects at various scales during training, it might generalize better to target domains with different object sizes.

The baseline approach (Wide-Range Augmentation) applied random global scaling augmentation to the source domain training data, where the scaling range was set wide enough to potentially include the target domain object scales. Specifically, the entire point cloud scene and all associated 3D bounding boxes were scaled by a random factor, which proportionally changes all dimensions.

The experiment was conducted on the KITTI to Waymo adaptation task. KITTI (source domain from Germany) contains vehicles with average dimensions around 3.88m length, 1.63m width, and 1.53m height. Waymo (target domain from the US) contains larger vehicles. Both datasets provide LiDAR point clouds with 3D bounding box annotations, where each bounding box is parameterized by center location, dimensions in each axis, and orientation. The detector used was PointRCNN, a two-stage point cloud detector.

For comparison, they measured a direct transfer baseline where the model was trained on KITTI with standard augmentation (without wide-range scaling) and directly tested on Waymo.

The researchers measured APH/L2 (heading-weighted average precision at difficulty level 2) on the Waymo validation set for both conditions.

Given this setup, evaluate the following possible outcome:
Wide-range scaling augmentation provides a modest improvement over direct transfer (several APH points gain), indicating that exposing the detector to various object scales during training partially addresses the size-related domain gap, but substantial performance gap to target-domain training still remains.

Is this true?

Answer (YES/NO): YES